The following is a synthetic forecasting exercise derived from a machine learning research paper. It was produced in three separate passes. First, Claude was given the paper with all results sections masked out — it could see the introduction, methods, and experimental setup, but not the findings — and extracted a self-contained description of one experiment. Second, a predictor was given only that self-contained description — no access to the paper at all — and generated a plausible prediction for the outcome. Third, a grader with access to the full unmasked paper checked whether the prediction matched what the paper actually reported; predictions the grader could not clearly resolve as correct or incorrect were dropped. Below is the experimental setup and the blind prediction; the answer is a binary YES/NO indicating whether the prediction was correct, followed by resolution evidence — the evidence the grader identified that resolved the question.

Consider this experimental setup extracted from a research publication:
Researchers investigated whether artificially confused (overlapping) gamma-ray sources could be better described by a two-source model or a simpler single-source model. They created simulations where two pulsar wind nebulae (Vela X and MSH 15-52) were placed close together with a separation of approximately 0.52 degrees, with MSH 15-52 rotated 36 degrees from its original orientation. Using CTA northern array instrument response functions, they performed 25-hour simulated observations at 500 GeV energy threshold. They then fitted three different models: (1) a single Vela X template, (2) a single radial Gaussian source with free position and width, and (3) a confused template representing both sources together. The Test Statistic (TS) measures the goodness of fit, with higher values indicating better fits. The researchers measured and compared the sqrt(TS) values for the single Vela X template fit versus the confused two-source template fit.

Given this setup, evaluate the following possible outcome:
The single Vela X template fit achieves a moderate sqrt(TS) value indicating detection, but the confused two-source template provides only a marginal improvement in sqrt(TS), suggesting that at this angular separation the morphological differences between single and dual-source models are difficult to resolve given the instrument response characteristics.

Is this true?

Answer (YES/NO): NO